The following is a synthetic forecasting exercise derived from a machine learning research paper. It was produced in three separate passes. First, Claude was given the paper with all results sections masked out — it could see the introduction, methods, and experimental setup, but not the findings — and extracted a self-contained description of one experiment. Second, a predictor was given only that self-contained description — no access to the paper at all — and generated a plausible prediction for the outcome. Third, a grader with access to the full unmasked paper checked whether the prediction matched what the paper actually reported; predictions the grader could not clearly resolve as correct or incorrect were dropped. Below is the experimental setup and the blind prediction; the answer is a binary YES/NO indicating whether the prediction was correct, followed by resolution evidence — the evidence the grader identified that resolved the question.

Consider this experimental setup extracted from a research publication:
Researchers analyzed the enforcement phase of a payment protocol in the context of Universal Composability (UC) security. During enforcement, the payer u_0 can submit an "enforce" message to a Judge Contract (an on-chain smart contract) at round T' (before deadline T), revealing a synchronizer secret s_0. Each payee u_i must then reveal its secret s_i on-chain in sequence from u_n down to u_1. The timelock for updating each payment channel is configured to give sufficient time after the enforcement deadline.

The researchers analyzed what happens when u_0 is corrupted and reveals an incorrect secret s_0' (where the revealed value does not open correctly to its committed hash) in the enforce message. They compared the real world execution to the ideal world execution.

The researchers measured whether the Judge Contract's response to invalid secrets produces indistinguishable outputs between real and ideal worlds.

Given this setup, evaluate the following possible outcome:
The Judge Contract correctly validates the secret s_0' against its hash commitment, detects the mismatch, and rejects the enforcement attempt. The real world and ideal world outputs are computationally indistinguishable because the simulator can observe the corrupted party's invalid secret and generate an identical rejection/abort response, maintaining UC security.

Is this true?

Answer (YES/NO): YES